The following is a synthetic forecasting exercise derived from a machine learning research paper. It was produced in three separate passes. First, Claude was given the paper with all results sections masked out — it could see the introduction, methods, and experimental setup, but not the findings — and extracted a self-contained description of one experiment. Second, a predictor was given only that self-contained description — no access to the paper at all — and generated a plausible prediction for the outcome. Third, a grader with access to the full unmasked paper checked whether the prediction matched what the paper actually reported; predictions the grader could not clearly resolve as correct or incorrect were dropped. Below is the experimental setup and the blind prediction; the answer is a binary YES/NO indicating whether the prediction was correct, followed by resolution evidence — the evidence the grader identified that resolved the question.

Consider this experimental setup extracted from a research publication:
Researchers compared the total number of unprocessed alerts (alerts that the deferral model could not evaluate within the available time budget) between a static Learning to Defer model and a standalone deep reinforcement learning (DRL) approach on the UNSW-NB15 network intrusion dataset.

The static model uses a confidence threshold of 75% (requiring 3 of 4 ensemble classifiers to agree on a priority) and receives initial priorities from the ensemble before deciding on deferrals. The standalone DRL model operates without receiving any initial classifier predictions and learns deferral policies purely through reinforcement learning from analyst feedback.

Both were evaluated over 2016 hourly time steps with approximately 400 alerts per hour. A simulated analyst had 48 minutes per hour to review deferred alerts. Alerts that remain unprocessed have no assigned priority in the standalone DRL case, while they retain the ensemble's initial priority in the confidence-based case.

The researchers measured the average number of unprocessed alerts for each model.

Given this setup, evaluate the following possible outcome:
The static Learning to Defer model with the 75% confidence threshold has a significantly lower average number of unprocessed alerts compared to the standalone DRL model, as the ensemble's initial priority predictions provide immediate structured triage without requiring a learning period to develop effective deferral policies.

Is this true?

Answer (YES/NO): YES